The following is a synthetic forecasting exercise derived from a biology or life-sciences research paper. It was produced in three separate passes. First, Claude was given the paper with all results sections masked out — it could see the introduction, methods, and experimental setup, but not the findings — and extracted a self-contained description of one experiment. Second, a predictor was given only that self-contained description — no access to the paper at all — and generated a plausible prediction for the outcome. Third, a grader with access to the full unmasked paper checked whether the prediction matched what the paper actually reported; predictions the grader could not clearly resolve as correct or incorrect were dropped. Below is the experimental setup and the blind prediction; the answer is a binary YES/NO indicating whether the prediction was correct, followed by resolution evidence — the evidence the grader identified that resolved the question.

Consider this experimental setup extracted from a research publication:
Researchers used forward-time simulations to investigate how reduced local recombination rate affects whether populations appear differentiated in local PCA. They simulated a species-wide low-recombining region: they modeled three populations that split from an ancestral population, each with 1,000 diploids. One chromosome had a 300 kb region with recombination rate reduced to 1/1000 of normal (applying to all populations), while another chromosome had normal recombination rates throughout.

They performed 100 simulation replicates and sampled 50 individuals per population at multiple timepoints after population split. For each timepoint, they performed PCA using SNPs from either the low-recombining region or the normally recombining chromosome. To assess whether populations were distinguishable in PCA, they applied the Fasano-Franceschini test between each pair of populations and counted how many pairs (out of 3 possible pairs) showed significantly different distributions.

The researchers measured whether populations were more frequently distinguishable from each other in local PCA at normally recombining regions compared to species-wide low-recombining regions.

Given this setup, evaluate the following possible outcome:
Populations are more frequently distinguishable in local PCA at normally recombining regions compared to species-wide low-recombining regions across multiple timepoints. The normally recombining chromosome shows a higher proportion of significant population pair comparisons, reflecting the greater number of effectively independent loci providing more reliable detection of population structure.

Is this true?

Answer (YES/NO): YES